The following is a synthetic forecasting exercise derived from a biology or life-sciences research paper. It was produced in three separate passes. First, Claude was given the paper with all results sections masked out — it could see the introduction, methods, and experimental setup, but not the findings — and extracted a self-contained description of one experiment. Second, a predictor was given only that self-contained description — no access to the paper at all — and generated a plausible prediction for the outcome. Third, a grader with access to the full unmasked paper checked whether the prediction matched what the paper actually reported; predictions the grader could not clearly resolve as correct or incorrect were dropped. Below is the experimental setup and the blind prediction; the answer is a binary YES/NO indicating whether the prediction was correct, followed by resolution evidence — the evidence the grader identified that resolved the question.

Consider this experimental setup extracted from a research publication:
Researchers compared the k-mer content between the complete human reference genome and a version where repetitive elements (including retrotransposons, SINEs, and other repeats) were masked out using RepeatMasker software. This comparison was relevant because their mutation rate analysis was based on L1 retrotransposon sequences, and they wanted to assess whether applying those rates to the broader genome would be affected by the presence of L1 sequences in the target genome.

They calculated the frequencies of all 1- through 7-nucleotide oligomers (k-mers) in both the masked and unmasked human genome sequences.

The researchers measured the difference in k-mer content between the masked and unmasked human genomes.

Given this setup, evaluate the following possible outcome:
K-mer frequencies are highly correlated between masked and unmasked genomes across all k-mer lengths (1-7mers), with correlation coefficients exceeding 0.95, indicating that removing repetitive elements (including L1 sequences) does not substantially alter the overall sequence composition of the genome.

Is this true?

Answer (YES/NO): NO